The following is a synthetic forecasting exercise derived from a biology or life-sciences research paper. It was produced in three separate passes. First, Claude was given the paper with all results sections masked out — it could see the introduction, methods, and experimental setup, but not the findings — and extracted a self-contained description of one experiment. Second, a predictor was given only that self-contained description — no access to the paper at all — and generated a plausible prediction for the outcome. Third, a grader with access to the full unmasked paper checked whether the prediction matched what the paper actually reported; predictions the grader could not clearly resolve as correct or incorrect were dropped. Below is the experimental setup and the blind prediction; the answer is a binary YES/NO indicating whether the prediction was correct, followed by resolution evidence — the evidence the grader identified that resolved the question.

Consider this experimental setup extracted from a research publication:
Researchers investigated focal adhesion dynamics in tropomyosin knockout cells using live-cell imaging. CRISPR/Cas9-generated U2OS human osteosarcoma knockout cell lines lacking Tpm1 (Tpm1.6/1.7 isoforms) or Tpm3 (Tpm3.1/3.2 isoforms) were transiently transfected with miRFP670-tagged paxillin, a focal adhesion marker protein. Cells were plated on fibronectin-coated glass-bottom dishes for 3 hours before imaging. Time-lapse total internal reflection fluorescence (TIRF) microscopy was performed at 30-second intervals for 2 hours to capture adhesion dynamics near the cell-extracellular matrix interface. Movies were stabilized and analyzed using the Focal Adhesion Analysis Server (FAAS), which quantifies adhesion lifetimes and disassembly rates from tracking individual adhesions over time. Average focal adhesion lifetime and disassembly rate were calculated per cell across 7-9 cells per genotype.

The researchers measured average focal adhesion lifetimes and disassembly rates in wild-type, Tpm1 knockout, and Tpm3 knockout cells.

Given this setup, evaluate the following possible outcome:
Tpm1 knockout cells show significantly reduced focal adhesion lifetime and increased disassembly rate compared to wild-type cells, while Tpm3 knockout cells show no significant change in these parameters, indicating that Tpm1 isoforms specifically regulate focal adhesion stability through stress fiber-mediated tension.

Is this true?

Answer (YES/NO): NO